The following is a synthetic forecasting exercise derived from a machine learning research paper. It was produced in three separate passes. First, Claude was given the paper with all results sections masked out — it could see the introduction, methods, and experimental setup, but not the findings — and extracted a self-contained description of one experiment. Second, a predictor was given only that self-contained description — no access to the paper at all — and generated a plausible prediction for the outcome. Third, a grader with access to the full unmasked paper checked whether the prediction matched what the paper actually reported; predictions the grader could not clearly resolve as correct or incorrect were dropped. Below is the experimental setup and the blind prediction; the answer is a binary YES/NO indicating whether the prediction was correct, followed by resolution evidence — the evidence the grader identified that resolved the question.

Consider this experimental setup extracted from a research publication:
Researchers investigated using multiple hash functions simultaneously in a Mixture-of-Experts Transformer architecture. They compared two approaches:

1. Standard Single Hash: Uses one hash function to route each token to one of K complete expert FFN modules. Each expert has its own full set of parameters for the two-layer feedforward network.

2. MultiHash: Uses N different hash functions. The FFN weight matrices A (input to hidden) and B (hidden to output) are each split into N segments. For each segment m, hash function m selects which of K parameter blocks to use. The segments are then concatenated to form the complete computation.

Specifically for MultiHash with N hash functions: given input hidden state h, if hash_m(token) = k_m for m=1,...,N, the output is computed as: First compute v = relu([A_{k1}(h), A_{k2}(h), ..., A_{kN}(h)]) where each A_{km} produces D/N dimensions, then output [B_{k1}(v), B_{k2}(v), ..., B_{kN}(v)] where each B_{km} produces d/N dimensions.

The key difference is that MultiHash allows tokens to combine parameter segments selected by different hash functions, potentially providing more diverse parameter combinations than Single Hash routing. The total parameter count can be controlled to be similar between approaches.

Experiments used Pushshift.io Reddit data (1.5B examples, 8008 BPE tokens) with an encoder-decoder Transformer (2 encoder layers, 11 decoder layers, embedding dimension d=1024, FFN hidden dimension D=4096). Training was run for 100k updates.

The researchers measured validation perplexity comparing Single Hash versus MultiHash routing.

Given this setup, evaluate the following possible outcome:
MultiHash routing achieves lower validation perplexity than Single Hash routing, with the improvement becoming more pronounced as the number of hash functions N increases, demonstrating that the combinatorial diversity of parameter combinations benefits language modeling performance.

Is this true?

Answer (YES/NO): YES